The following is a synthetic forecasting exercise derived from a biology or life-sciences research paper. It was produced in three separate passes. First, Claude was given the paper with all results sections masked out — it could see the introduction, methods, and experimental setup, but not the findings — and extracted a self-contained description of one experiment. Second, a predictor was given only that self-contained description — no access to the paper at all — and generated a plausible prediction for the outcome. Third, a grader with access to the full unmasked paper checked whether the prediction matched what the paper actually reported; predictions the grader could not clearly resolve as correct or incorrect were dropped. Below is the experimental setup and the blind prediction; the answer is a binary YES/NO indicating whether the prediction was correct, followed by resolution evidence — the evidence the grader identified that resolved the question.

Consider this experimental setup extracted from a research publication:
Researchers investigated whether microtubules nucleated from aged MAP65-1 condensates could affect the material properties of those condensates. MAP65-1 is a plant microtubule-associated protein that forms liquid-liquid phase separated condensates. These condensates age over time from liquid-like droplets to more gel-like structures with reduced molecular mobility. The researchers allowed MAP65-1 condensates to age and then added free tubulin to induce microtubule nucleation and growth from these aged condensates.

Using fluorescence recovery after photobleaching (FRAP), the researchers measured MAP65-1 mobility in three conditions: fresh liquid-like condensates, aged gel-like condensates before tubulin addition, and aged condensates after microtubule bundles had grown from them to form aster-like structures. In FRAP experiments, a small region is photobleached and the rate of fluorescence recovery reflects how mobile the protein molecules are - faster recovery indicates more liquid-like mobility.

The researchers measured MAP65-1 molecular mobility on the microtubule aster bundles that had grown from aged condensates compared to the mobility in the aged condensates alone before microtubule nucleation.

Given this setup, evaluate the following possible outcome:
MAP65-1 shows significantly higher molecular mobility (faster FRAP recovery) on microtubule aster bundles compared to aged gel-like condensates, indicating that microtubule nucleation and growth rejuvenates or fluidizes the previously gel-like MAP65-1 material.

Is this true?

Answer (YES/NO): YES